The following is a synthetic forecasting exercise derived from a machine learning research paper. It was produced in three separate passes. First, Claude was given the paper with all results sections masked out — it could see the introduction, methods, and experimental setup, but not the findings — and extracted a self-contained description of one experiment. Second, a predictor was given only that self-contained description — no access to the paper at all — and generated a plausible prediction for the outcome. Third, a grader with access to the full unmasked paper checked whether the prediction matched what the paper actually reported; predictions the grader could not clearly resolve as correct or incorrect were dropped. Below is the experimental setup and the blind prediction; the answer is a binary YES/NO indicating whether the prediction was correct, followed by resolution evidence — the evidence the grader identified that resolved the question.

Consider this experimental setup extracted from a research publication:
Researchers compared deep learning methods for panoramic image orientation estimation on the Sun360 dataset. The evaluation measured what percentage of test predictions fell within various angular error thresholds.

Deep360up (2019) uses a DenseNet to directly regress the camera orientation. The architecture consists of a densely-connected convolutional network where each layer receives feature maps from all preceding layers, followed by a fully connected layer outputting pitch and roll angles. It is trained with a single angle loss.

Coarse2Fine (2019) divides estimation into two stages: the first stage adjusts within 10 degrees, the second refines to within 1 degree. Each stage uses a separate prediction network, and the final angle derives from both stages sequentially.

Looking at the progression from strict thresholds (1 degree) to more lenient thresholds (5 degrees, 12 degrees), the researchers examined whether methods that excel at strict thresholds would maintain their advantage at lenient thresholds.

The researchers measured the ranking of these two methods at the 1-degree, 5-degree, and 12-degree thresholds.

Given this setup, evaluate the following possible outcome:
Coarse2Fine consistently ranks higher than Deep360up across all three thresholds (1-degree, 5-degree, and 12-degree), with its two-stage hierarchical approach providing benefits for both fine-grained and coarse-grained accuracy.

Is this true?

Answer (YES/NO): NO